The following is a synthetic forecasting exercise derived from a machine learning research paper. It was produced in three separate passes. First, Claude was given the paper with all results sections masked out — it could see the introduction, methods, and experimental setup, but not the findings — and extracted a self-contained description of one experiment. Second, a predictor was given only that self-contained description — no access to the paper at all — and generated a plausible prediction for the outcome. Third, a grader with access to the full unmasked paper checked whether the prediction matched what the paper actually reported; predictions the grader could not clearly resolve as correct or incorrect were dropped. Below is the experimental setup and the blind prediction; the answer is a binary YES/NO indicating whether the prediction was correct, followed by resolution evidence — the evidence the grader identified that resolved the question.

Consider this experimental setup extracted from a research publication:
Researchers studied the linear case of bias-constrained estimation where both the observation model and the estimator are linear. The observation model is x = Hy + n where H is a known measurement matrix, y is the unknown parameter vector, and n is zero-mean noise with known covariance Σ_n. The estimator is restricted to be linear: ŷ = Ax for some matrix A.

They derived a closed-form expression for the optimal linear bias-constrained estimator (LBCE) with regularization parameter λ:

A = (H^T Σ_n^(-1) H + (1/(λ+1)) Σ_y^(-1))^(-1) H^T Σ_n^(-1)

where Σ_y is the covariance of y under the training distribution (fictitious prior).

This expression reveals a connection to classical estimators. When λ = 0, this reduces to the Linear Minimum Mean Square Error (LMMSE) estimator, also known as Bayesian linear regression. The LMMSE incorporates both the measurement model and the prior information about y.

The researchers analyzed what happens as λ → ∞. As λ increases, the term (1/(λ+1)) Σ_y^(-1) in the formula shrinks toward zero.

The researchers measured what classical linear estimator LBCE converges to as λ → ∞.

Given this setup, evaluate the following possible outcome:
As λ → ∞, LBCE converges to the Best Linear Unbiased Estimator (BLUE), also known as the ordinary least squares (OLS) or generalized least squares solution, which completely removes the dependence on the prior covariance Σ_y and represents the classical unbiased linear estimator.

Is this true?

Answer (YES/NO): YES